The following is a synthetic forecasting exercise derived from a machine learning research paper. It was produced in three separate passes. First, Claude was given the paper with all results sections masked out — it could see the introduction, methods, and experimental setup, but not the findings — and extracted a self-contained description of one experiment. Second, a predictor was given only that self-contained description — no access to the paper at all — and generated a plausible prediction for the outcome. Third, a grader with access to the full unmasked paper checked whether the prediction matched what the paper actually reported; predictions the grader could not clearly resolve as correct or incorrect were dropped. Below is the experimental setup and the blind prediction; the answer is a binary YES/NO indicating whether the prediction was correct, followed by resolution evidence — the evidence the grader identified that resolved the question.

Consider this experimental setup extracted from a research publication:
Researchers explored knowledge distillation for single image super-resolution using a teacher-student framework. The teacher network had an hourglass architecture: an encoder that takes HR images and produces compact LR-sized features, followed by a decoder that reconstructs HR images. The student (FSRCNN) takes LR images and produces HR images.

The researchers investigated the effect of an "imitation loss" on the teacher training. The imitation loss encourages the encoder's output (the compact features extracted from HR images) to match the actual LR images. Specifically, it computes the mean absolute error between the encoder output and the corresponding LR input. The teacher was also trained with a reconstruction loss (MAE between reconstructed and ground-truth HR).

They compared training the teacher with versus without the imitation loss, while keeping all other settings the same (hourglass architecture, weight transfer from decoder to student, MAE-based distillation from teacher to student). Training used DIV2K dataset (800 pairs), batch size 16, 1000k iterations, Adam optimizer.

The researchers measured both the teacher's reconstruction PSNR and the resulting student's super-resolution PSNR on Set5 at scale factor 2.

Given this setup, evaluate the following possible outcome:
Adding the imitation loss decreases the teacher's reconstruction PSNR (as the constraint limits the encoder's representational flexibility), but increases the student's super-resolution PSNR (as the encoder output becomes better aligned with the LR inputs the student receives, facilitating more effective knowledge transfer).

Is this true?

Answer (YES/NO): YES